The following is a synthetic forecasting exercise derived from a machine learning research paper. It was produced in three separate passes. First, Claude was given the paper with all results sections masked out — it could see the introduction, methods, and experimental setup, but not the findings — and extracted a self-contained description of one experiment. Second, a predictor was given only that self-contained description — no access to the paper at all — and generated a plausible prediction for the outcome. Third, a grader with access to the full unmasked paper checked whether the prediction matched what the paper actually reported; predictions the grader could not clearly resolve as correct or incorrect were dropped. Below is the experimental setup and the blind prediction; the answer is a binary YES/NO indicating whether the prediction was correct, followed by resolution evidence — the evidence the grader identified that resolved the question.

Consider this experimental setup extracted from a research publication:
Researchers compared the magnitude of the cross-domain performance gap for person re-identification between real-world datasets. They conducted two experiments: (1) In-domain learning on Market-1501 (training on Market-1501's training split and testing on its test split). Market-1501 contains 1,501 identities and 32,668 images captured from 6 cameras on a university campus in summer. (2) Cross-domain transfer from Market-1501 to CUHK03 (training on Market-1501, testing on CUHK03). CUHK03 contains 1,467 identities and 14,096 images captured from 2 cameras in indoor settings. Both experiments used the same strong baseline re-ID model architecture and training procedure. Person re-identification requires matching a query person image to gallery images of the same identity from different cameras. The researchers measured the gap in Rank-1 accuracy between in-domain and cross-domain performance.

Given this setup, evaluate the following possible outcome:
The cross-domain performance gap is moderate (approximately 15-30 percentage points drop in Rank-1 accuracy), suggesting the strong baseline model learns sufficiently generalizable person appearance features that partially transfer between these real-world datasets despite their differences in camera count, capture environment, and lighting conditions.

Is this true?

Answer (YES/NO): NO